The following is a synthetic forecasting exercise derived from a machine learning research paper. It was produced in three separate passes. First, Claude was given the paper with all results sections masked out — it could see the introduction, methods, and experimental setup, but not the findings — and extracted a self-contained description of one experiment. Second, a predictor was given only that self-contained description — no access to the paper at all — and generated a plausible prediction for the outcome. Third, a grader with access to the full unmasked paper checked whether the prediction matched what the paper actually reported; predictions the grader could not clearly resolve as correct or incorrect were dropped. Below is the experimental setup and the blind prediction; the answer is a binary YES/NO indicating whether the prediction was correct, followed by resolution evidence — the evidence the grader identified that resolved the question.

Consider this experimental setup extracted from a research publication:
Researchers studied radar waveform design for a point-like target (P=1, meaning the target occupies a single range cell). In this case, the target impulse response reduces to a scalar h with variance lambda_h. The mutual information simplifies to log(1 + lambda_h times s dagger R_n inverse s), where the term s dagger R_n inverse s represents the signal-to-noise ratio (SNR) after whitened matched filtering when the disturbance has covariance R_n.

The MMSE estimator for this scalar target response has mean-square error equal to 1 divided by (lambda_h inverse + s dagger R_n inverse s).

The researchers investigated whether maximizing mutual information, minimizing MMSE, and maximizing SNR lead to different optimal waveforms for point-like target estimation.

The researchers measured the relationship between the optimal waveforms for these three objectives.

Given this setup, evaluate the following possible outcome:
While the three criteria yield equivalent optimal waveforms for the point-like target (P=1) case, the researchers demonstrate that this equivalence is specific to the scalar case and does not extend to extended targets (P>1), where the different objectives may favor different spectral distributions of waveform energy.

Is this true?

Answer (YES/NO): NO